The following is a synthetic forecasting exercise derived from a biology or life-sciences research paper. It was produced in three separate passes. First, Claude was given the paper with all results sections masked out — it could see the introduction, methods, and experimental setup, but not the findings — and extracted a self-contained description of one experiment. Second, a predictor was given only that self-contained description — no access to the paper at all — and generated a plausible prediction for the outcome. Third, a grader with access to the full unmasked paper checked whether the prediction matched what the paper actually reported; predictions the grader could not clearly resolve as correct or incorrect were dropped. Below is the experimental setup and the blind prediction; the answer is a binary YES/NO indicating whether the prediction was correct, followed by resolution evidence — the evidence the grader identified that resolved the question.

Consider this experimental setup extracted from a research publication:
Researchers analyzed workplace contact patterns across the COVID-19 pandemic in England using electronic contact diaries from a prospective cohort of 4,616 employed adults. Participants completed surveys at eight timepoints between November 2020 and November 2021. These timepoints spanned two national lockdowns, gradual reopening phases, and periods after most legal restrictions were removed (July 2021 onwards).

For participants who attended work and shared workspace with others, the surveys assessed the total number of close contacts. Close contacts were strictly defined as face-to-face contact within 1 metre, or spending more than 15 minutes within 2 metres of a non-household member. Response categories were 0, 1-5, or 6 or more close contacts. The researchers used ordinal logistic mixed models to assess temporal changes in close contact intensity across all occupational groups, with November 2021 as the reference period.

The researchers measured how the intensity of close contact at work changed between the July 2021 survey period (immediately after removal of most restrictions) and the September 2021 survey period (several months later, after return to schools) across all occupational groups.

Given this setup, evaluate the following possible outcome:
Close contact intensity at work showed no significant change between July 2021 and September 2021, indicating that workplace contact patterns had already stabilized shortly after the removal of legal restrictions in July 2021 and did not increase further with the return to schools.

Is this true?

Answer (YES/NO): NO